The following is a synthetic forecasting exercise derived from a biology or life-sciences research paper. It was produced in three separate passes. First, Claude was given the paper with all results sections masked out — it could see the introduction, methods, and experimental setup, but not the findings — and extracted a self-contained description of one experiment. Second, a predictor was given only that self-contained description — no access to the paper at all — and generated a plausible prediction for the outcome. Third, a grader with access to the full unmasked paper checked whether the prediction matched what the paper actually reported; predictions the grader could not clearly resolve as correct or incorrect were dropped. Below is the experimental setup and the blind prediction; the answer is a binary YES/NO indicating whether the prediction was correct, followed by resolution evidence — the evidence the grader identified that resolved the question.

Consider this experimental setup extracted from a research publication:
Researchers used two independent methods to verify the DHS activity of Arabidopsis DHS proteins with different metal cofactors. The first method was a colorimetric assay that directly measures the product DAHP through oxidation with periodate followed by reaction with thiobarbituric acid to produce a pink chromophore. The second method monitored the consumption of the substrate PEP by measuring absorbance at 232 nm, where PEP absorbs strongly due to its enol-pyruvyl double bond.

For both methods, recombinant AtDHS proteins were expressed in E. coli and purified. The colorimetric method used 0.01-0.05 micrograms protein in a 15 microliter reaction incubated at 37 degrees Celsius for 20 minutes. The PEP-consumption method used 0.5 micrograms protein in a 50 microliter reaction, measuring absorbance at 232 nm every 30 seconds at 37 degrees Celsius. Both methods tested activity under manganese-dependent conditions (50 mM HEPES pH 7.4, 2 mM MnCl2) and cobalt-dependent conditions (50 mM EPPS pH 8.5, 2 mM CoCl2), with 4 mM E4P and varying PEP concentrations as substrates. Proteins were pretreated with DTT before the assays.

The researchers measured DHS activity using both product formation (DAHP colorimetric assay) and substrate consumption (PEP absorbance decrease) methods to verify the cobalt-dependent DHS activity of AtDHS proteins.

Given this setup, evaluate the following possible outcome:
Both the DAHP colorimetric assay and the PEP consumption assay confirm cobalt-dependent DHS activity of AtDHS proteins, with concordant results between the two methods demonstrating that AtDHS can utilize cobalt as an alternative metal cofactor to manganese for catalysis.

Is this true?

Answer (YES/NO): YES